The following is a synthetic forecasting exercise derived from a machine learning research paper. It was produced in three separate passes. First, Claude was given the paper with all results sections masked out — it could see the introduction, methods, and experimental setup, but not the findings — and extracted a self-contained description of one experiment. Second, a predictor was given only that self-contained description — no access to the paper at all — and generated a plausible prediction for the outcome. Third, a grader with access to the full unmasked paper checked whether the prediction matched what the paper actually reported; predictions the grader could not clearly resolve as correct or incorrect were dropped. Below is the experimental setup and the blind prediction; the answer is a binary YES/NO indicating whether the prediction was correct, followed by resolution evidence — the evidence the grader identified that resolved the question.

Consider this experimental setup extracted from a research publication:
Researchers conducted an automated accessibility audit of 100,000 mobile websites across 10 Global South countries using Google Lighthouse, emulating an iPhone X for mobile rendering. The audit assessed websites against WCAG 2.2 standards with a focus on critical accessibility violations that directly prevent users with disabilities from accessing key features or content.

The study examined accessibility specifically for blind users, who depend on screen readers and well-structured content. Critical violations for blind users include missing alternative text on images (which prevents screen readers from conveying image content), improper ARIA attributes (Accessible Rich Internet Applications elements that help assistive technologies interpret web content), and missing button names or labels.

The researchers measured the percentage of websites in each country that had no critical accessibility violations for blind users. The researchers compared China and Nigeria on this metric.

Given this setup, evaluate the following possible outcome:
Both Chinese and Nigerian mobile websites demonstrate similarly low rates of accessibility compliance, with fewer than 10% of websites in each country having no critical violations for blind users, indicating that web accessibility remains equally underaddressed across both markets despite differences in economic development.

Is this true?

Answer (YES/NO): NO